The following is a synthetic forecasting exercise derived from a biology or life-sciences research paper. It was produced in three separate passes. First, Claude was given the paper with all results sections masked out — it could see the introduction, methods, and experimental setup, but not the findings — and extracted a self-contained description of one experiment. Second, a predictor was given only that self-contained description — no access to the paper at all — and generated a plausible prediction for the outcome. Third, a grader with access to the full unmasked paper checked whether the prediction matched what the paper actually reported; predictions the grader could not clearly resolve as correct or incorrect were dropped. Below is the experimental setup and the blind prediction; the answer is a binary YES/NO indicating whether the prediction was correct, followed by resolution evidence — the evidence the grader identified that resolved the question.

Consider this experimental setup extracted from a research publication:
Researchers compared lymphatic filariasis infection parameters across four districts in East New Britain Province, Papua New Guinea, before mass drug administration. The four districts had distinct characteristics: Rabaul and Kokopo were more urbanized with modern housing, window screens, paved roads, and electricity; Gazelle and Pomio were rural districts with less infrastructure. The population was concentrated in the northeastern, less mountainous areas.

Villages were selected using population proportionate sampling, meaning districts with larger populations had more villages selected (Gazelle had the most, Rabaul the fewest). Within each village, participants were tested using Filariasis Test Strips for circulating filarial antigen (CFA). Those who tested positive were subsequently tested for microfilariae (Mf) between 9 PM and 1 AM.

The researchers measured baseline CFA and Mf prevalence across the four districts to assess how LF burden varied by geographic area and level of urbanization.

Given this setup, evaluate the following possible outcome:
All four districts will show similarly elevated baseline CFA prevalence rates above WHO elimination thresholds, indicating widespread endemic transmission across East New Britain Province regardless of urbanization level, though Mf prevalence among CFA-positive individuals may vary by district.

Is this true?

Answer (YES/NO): NO